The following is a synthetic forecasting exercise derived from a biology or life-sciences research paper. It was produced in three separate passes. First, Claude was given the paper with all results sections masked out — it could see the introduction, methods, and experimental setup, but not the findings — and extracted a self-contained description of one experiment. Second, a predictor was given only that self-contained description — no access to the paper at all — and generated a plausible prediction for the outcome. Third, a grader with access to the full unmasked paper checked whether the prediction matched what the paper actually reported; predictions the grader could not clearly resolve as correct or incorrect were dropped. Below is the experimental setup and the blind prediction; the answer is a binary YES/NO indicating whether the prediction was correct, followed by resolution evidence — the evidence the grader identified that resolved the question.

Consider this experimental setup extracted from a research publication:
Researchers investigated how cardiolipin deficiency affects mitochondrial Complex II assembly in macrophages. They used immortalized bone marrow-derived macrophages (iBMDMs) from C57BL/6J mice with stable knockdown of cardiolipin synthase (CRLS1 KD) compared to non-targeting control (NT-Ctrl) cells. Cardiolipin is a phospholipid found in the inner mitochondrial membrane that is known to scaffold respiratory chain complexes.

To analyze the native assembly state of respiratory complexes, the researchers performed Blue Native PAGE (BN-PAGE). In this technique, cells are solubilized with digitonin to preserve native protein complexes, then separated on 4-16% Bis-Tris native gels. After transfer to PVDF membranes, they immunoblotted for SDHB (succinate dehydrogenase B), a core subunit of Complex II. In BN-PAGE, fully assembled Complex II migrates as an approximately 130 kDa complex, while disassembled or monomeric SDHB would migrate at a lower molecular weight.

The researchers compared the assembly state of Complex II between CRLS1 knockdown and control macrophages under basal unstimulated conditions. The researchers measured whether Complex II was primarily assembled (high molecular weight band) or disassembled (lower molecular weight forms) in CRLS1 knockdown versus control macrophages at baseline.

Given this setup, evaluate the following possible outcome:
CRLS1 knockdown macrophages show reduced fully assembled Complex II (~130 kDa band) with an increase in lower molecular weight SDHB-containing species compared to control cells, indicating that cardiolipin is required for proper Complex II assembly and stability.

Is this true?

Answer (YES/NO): NO